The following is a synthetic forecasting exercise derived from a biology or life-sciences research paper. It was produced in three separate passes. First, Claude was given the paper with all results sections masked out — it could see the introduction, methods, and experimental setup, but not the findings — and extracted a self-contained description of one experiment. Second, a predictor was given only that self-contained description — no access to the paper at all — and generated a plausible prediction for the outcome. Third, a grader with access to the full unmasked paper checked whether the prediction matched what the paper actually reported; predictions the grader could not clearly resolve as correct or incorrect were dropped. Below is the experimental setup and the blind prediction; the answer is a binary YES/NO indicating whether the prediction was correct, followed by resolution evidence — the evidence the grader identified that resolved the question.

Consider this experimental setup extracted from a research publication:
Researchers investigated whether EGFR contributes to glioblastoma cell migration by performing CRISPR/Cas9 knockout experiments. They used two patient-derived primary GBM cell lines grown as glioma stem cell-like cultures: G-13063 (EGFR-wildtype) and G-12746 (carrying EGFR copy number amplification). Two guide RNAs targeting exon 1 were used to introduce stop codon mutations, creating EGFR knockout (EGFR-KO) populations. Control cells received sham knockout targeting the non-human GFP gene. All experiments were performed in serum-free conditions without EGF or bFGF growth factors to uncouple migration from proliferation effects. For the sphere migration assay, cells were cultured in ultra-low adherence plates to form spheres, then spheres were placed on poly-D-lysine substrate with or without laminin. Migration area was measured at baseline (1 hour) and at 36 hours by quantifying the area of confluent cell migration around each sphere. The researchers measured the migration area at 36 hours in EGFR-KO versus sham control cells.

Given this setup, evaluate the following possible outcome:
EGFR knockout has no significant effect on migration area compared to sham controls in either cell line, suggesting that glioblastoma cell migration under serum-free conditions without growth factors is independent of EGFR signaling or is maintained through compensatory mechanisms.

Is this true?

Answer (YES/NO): NO